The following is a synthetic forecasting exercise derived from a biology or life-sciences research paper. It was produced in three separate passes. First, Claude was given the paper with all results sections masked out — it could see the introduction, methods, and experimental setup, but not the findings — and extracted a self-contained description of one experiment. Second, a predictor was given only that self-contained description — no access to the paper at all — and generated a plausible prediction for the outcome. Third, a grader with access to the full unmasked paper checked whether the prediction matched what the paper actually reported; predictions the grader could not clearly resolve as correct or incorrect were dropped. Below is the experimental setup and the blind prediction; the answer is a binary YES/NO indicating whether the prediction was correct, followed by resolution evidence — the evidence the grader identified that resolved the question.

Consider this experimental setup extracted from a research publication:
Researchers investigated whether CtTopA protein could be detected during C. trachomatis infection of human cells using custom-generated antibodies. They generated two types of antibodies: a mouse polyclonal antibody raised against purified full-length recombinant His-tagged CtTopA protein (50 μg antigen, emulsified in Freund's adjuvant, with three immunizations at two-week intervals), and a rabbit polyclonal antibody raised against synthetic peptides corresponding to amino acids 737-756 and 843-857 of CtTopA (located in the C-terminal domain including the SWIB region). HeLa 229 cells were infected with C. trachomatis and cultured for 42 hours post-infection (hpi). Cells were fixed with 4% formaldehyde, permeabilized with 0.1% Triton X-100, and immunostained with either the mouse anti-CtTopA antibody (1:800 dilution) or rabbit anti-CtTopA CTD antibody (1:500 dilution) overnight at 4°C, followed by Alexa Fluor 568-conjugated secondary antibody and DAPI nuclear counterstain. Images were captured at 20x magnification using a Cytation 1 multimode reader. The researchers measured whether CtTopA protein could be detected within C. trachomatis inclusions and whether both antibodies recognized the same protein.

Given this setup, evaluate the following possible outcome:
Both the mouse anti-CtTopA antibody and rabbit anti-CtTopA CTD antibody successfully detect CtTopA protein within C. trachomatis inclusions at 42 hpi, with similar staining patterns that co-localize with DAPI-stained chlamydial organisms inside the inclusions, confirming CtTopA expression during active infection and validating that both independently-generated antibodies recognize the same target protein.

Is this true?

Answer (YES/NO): NO